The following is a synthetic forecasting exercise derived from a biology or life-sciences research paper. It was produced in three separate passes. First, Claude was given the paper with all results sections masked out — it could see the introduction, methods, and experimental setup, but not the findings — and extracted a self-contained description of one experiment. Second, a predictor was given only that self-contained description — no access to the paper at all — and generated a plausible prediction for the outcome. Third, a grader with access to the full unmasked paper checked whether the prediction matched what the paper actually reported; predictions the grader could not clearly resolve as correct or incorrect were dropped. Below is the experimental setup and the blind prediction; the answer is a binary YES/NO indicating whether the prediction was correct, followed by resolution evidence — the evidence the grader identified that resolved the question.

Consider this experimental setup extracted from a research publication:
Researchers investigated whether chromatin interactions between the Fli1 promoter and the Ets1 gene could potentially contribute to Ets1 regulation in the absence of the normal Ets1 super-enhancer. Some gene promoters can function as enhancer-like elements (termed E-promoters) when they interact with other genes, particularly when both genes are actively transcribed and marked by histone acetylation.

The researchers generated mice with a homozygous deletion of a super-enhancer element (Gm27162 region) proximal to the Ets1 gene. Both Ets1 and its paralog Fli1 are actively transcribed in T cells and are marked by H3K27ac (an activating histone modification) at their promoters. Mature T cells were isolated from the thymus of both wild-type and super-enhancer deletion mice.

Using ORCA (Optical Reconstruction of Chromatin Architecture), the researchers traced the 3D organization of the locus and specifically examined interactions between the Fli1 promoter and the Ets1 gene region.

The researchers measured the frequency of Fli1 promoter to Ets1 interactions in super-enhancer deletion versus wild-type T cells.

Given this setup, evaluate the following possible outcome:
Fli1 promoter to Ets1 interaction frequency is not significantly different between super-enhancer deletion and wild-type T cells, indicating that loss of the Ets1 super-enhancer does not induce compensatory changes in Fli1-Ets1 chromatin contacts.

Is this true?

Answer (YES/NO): NO